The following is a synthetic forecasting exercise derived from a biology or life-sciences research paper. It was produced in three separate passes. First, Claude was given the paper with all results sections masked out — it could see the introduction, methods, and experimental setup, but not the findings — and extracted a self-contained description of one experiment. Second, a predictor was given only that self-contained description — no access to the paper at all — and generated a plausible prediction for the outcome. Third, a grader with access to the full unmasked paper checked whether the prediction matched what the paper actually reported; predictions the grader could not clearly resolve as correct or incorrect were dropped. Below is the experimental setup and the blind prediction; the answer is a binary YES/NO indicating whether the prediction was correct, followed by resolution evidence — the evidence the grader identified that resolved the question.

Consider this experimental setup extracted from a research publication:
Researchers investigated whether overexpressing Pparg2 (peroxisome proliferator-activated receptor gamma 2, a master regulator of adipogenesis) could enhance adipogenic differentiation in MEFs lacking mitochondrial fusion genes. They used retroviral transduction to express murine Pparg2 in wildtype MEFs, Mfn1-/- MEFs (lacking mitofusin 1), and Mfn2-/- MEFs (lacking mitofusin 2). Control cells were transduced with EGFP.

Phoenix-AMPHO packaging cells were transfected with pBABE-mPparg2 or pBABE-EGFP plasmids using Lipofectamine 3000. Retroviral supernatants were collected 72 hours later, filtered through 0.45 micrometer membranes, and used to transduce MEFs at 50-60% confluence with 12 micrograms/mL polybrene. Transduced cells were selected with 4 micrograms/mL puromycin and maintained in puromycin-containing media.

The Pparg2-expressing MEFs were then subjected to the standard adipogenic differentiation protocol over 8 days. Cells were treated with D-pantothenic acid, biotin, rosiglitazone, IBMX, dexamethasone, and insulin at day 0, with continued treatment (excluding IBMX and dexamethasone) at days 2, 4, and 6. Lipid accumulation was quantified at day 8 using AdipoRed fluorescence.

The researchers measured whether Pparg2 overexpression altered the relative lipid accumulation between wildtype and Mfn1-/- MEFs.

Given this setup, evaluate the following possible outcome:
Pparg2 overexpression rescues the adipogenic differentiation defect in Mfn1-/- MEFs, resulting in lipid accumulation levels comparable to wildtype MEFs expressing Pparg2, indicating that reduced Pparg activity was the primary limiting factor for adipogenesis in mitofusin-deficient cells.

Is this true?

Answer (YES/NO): NO